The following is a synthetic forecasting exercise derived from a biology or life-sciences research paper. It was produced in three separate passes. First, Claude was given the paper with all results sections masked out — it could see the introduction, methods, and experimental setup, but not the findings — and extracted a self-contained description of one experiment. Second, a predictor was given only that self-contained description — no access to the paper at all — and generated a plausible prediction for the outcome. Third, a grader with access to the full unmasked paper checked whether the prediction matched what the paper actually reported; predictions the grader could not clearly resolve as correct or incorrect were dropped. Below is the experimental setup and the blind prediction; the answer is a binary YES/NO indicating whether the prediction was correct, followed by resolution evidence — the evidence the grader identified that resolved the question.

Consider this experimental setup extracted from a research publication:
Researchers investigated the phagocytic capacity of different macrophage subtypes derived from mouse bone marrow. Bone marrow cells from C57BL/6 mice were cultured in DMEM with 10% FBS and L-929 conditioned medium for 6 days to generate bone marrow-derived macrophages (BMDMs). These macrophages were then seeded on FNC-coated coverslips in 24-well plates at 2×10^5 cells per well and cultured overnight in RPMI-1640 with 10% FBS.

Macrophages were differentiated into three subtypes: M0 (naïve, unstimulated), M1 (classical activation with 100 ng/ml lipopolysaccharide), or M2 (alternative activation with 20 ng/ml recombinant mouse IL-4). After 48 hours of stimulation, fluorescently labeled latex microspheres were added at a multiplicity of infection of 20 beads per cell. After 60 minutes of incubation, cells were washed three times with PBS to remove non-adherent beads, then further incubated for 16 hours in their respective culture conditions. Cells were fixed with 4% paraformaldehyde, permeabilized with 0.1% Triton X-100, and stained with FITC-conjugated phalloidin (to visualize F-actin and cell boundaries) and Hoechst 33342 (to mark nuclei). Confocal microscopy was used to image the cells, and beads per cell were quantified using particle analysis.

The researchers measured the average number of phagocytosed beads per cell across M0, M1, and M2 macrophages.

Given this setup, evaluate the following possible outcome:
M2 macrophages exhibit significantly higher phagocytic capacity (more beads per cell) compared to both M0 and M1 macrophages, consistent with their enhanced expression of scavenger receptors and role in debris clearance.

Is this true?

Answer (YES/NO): NO